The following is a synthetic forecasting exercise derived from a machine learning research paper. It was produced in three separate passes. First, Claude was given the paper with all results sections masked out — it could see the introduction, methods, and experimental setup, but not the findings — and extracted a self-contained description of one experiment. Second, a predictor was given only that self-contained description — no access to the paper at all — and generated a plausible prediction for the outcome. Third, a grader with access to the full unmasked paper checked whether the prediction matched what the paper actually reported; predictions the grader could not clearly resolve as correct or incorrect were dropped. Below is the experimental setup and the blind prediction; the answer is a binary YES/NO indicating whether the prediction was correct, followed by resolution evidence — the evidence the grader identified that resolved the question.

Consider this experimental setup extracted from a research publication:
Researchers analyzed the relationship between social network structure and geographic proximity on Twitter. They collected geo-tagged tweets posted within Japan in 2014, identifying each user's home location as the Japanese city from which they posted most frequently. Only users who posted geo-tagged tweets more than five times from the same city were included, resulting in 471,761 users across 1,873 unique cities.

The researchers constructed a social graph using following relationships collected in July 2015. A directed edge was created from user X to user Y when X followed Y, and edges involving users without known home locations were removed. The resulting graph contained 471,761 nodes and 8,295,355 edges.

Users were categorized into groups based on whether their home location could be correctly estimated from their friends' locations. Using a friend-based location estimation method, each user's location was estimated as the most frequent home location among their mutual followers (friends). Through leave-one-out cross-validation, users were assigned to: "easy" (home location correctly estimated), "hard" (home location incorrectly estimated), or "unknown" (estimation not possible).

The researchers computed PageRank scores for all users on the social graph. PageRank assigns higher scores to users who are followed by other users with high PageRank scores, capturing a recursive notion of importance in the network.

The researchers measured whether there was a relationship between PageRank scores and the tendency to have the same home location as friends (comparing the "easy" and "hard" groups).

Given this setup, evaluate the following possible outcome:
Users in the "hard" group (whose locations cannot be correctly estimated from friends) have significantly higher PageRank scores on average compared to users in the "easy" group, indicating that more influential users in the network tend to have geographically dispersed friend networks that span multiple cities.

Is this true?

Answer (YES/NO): NO